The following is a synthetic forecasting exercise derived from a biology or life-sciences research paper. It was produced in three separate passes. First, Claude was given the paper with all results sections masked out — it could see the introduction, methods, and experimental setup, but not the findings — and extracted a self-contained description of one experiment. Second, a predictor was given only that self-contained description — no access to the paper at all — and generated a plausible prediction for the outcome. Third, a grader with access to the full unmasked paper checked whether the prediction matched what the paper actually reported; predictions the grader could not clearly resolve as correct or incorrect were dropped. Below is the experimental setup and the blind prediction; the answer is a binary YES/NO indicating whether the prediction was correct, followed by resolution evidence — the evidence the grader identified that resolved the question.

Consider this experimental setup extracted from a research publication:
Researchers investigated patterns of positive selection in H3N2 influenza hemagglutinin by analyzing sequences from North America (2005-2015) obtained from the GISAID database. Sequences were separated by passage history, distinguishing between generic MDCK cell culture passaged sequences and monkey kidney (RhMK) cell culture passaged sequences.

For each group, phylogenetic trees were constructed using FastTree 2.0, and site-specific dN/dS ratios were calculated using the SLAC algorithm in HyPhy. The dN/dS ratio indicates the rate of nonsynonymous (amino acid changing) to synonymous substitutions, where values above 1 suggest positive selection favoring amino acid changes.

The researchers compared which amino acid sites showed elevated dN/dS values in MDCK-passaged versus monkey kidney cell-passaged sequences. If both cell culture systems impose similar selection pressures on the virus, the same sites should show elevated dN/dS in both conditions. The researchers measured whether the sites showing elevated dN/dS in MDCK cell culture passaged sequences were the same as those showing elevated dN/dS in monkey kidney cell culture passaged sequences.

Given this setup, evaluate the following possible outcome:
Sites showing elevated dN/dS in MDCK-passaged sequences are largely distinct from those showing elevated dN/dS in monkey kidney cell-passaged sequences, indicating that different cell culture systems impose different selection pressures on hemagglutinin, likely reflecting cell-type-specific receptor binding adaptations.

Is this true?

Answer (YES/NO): YES